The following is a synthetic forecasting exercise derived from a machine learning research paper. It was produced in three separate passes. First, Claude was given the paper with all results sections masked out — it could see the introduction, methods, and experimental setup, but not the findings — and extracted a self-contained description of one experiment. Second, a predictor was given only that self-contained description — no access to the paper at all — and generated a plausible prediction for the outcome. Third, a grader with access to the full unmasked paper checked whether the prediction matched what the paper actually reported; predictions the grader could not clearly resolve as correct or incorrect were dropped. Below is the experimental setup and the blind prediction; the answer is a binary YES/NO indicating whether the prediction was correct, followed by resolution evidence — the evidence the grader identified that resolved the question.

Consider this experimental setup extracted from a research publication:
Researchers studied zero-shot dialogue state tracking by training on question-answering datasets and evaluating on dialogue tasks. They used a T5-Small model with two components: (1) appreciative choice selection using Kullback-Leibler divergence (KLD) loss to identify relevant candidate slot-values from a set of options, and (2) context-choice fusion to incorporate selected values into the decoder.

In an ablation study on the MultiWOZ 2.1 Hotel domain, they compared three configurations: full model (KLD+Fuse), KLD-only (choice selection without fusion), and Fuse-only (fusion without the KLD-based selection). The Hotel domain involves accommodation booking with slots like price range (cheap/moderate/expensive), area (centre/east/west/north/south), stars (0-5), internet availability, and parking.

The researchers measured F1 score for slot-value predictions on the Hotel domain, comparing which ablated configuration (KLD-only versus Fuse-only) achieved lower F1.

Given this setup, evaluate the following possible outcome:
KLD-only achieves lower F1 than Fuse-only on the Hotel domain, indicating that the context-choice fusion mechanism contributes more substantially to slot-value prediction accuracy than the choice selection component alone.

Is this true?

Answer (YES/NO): YES